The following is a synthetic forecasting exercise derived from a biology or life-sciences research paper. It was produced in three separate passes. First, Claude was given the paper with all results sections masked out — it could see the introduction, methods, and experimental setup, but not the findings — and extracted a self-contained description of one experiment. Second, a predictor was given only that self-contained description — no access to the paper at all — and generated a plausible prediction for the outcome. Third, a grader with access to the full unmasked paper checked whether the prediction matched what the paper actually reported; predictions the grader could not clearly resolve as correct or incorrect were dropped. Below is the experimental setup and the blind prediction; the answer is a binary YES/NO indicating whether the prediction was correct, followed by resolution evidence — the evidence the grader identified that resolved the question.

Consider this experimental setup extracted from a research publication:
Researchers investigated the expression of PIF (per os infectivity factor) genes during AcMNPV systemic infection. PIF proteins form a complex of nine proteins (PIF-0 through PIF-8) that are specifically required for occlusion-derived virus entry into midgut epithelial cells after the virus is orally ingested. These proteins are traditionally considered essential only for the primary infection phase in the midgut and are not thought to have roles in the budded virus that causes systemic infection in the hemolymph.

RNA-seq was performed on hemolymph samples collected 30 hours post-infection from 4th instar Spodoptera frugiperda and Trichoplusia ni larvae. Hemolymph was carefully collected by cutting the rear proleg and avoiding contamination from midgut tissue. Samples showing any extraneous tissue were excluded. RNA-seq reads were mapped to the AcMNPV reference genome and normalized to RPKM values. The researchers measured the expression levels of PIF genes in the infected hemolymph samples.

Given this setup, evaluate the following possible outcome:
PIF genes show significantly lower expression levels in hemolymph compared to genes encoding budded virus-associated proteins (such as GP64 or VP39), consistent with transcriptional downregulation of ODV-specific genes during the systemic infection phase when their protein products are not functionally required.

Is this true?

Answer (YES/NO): NO